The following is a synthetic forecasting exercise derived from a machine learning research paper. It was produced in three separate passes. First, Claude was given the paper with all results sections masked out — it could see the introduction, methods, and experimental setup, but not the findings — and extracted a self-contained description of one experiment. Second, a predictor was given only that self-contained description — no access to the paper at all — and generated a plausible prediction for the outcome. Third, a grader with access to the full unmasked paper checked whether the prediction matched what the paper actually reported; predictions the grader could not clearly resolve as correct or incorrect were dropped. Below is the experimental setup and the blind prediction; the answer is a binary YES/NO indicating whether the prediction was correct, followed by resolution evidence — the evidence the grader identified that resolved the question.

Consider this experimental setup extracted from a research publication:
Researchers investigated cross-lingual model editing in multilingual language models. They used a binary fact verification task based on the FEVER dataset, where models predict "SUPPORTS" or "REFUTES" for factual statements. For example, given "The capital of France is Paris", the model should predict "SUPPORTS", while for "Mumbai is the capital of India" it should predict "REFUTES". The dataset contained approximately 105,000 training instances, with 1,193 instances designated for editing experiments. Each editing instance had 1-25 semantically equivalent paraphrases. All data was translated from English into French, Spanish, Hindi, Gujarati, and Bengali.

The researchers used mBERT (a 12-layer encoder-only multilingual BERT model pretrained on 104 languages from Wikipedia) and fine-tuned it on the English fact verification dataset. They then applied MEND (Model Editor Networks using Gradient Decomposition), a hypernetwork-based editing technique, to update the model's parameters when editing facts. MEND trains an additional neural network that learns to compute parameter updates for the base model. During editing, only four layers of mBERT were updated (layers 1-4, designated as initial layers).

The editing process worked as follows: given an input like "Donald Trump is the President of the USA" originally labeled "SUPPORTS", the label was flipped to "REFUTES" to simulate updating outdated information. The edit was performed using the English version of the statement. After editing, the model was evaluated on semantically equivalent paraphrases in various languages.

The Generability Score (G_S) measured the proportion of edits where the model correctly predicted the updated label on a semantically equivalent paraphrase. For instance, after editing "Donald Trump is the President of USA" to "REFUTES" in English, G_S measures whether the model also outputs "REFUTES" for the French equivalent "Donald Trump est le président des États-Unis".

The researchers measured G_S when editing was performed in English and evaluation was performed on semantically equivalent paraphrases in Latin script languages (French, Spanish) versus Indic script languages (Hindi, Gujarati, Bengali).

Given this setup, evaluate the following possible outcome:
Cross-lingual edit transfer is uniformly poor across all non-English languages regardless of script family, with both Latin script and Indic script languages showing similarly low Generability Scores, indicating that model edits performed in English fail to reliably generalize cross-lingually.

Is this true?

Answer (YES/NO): NO